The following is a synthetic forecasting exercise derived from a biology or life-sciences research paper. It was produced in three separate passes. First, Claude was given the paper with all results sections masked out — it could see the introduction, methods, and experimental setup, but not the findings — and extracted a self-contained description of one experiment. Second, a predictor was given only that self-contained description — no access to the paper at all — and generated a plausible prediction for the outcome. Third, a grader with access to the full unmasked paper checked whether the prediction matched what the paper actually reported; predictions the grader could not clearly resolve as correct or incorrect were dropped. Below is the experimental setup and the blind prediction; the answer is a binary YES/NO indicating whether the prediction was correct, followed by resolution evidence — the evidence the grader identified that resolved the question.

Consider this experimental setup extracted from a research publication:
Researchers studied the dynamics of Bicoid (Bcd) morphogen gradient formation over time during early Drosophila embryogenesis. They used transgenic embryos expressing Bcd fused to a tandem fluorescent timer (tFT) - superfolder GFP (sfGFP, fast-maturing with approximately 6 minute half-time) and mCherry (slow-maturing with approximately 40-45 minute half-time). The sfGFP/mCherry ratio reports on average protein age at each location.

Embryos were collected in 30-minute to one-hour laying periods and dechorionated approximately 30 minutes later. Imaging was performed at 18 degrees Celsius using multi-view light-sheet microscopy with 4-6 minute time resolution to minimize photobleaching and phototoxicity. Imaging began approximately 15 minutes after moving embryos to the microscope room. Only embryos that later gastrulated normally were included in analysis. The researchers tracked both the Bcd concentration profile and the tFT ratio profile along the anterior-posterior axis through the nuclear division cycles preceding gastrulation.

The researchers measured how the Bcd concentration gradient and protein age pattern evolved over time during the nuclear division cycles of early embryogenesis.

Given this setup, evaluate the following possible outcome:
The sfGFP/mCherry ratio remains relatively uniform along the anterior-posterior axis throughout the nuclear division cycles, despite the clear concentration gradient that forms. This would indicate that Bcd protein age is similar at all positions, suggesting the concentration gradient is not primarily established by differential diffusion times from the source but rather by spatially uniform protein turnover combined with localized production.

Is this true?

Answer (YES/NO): NO